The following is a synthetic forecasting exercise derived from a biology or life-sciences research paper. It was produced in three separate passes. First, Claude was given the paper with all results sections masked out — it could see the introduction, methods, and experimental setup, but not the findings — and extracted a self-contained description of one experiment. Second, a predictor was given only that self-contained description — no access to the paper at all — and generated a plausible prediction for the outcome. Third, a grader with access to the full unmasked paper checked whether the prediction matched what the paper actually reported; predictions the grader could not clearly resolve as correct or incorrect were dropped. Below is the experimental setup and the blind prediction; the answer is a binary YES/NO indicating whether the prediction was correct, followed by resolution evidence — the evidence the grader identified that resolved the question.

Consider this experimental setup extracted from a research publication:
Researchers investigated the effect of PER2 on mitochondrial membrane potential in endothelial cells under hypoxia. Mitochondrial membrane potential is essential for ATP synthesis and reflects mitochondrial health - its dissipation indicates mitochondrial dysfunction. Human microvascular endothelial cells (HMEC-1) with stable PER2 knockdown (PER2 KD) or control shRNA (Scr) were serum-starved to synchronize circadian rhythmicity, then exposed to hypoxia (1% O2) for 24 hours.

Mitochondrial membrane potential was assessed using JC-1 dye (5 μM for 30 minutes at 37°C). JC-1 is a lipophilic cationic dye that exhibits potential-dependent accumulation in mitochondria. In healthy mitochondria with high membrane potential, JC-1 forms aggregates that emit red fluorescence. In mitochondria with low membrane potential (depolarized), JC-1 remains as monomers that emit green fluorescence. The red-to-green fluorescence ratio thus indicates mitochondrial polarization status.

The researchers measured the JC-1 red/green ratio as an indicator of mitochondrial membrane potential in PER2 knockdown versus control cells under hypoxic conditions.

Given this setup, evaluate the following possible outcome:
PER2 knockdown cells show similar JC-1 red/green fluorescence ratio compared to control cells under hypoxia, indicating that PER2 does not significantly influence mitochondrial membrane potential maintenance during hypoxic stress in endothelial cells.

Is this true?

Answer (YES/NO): NO